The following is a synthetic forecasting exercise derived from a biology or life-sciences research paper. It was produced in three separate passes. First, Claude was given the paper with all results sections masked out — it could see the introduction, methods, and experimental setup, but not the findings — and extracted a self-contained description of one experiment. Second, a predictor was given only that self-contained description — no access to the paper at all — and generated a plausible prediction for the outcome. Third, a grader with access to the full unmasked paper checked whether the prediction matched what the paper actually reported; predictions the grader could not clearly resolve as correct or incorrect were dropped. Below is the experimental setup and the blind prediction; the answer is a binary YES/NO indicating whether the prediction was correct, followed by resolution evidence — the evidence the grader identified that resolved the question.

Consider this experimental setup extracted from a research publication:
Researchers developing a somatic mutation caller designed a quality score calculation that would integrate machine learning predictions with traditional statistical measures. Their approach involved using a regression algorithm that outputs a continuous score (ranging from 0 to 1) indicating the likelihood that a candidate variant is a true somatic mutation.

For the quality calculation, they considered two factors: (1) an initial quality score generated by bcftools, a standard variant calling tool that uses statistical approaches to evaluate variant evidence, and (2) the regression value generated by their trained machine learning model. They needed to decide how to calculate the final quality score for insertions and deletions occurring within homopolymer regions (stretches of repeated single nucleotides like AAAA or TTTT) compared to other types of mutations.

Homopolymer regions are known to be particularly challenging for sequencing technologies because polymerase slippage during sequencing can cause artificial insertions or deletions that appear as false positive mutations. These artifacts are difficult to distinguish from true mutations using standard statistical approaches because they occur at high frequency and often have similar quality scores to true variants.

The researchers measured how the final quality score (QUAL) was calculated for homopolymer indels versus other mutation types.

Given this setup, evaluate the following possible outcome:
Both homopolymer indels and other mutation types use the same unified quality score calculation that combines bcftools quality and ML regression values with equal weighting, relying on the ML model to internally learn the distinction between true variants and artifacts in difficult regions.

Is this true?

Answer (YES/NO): NO